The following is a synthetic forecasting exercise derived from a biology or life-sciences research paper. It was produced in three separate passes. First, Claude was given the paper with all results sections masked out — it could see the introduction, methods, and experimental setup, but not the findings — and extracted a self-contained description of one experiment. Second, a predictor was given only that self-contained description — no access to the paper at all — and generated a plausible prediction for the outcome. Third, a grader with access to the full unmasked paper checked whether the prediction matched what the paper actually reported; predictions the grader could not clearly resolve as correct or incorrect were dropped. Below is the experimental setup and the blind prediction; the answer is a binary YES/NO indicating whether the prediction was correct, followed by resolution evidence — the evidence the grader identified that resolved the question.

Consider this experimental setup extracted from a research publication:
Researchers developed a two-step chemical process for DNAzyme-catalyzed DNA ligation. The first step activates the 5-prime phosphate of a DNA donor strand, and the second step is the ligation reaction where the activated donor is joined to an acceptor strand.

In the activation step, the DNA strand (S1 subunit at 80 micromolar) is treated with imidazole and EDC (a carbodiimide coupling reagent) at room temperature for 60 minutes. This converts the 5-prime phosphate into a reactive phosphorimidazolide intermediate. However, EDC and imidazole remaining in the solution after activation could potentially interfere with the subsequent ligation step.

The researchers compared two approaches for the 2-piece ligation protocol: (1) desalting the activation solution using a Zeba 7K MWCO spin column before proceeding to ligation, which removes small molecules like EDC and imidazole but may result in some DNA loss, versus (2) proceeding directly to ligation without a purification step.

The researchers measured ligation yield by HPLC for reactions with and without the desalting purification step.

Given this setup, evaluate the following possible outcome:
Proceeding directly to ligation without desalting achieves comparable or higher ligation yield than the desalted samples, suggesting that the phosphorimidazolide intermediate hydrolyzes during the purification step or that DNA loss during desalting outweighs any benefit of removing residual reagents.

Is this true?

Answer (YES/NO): NO